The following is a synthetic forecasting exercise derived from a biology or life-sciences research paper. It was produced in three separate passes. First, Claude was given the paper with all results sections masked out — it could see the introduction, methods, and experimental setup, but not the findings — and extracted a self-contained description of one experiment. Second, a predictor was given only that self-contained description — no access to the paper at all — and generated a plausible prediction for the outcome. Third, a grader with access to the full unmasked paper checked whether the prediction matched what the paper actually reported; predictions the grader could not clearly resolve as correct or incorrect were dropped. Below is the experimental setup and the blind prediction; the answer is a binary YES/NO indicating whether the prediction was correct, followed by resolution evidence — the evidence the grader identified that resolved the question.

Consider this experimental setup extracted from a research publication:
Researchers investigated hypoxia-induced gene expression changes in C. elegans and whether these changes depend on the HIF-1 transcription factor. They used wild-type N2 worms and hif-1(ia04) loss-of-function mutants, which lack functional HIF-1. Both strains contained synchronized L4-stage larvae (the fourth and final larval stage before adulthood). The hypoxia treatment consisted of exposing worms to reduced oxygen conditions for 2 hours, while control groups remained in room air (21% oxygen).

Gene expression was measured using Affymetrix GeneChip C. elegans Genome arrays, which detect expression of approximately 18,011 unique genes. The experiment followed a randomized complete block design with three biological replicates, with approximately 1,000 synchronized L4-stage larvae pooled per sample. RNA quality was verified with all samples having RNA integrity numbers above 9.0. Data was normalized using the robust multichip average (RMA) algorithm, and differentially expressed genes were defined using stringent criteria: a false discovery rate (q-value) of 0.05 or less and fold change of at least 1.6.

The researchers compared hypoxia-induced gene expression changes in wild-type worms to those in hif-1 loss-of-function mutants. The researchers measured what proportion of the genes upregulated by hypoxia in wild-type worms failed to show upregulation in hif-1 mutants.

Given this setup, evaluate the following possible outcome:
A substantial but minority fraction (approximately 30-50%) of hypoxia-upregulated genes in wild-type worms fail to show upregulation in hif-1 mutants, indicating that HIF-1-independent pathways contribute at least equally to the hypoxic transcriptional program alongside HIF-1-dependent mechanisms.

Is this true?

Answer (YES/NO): NO